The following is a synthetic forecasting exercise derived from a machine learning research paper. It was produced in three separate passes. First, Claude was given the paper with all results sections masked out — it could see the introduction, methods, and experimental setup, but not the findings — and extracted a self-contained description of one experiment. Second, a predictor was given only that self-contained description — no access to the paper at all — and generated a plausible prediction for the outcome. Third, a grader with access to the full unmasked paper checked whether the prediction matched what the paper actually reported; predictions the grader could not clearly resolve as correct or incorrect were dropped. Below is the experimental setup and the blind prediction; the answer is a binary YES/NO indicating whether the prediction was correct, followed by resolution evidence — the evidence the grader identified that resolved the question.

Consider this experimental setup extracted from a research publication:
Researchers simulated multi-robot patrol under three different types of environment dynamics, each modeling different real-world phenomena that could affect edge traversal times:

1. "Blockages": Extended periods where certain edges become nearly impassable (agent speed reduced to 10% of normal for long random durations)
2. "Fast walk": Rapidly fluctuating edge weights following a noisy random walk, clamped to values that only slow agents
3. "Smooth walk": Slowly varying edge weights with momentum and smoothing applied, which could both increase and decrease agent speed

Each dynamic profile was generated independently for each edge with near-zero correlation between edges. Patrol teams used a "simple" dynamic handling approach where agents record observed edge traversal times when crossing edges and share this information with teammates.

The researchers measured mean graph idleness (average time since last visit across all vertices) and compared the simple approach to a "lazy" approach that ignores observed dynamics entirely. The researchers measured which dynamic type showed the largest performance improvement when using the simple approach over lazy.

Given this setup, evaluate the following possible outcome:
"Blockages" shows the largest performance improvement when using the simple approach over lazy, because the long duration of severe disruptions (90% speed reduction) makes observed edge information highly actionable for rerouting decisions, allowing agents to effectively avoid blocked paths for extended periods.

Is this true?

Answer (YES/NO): YES